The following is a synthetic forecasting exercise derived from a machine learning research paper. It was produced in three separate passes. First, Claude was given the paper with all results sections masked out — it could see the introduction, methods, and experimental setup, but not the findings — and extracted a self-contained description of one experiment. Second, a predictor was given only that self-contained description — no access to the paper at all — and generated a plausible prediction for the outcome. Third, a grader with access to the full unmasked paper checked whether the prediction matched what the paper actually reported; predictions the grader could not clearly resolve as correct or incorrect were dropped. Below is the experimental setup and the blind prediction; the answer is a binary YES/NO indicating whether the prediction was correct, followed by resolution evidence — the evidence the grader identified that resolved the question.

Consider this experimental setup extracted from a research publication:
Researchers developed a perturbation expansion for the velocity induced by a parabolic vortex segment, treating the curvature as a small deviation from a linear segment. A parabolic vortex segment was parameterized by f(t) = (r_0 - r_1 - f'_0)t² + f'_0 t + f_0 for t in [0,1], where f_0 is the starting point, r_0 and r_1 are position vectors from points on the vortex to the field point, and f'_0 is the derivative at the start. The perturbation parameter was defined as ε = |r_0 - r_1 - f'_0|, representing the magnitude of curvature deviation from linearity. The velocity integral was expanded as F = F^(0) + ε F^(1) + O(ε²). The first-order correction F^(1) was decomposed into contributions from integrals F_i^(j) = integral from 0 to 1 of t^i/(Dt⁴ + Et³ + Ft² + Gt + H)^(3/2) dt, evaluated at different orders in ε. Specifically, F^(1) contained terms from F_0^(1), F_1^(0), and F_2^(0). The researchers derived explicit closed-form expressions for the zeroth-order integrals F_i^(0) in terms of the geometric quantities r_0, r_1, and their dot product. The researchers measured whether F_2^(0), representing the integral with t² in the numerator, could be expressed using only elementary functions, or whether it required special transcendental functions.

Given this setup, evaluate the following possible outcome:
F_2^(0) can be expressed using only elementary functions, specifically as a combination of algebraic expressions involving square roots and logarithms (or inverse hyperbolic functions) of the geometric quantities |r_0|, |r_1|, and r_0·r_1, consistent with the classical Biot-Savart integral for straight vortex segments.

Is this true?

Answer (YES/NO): NO